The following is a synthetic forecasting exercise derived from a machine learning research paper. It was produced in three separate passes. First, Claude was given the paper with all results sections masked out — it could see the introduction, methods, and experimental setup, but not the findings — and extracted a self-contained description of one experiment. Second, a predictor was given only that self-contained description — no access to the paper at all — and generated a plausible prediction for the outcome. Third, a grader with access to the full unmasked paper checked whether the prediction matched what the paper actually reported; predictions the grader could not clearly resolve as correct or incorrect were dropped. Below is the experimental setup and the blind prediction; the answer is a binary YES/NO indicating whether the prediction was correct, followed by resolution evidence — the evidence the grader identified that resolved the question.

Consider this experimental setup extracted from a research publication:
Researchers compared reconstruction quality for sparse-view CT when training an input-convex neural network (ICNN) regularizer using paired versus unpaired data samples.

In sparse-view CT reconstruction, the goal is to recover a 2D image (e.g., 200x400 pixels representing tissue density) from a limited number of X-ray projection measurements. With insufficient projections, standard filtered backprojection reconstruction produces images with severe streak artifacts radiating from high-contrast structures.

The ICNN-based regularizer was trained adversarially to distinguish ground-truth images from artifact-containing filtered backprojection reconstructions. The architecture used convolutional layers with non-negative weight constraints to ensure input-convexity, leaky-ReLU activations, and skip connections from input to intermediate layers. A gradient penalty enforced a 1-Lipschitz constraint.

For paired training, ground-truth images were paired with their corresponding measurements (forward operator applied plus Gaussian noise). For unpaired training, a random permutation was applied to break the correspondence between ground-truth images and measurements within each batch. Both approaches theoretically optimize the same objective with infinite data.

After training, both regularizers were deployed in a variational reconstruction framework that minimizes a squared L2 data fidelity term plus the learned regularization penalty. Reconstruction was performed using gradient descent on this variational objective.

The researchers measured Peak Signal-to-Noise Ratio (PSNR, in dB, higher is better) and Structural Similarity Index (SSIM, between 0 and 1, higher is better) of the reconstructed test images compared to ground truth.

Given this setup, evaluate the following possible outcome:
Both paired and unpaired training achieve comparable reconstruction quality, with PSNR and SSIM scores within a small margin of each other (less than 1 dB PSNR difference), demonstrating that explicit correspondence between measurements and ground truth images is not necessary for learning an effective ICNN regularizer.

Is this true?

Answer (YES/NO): YES